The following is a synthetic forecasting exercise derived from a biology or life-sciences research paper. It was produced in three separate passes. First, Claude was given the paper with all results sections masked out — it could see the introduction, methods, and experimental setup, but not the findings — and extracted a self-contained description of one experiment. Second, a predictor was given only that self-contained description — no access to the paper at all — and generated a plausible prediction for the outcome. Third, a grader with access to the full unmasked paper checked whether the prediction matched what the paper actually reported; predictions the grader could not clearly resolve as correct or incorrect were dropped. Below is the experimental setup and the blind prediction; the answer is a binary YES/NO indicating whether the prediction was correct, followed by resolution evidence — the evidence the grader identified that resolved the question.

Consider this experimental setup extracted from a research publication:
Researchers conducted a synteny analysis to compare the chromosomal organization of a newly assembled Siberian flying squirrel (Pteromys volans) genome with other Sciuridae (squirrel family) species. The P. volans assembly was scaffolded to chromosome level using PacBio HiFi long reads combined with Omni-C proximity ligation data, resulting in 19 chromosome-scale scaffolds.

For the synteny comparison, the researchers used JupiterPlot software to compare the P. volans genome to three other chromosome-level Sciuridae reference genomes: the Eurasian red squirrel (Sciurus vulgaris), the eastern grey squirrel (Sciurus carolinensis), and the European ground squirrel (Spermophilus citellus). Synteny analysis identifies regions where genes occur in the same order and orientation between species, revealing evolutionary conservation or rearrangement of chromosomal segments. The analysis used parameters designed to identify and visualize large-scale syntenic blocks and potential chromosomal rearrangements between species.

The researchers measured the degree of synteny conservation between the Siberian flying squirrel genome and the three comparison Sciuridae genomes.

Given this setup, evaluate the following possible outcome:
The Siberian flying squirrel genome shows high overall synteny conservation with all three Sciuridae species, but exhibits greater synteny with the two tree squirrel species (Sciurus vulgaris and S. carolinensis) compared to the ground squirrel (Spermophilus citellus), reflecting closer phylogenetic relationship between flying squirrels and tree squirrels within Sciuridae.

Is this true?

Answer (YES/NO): YES